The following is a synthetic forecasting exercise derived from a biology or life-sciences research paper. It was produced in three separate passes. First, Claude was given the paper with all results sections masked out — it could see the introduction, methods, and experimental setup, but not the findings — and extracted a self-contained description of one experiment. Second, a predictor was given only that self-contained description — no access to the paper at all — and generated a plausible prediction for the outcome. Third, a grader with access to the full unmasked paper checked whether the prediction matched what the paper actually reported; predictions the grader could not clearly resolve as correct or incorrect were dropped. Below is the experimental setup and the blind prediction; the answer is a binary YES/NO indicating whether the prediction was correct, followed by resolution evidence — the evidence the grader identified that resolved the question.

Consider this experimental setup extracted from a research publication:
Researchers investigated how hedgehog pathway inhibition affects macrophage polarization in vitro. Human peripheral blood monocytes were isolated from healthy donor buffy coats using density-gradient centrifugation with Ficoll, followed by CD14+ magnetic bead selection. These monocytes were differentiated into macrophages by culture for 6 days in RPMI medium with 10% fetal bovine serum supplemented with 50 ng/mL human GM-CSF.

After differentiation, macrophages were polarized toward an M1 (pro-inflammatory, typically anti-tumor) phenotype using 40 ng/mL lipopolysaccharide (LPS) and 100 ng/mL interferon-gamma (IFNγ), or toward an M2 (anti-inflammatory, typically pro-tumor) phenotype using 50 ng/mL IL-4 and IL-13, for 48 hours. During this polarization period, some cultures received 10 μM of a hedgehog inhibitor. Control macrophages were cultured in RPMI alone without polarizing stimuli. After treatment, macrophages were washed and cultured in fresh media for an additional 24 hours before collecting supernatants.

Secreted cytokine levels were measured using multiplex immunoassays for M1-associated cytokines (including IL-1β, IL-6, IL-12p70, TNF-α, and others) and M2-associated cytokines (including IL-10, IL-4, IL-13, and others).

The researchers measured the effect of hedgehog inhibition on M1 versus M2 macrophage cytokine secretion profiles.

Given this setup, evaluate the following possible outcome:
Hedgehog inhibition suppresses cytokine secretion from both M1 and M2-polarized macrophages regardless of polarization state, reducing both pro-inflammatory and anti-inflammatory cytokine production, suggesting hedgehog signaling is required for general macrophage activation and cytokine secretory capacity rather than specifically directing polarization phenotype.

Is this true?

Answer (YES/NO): NO